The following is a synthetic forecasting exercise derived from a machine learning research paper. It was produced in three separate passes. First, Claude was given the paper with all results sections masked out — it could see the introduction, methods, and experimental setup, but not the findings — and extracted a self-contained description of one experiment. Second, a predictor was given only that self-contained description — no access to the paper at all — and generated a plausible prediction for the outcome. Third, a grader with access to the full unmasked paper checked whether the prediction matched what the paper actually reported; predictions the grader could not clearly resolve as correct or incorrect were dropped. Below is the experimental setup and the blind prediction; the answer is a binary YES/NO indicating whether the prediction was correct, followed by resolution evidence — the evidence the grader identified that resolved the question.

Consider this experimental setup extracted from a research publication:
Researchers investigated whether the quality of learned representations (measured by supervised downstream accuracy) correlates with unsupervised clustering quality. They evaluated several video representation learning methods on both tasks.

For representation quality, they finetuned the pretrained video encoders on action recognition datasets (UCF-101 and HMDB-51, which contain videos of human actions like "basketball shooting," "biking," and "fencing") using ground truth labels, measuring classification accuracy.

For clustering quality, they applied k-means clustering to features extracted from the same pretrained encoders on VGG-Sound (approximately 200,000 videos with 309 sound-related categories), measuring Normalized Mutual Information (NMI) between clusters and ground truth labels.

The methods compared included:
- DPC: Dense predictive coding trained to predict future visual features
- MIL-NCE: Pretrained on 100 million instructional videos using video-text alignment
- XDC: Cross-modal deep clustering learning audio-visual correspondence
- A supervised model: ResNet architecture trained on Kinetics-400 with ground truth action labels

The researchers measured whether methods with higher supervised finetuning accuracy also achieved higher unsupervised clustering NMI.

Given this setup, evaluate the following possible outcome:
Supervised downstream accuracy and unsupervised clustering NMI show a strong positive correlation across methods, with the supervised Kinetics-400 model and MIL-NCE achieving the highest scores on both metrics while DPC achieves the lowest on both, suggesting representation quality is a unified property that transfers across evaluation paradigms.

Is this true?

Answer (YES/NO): NO